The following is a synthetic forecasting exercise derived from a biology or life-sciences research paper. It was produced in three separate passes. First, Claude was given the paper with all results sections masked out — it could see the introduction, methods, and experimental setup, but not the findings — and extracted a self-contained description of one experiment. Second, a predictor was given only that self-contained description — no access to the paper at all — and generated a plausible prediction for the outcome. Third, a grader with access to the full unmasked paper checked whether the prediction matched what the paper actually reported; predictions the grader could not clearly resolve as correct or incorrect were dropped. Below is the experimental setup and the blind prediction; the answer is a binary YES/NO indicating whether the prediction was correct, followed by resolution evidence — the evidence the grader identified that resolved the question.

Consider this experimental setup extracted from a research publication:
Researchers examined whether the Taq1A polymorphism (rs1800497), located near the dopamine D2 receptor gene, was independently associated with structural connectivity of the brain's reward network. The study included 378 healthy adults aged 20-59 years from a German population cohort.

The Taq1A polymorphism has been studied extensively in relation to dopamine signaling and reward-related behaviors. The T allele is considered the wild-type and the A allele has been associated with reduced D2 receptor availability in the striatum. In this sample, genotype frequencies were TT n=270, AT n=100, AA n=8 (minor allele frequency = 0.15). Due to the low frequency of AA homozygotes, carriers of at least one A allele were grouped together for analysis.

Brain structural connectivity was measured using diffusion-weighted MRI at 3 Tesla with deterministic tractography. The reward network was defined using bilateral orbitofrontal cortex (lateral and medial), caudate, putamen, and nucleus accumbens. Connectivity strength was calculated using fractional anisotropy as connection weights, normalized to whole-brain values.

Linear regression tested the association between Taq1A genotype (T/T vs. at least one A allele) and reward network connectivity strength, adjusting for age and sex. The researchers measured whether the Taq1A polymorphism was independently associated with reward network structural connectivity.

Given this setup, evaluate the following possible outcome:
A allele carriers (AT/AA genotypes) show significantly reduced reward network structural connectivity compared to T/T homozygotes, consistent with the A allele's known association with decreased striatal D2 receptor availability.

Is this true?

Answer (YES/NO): NO